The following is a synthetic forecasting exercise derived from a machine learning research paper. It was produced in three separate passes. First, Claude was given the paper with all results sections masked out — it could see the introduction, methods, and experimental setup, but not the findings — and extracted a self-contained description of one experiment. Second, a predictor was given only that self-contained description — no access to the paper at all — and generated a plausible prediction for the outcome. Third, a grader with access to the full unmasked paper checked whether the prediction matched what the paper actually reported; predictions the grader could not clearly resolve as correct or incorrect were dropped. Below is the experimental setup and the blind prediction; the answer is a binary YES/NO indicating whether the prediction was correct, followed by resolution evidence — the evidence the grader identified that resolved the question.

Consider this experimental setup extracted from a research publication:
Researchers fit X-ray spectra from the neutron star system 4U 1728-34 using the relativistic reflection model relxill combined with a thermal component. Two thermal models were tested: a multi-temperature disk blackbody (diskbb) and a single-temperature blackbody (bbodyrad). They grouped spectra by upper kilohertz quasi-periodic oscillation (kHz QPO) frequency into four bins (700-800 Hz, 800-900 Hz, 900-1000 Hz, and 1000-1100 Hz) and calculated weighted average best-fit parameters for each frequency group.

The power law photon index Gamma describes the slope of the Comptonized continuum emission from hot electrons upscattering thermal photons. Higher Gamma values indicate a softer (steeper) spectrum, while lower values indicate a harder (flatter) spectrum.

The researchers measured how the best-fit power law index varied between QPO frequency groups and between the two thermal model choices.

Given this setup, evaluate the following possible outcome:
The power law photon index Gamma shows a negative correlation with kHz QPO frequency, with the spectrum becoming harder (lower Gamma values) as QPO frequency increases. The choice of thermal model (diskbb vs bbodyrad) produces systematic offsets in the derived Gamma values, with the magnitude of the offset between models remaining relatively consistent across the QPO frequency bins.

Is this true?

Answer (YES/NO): NO